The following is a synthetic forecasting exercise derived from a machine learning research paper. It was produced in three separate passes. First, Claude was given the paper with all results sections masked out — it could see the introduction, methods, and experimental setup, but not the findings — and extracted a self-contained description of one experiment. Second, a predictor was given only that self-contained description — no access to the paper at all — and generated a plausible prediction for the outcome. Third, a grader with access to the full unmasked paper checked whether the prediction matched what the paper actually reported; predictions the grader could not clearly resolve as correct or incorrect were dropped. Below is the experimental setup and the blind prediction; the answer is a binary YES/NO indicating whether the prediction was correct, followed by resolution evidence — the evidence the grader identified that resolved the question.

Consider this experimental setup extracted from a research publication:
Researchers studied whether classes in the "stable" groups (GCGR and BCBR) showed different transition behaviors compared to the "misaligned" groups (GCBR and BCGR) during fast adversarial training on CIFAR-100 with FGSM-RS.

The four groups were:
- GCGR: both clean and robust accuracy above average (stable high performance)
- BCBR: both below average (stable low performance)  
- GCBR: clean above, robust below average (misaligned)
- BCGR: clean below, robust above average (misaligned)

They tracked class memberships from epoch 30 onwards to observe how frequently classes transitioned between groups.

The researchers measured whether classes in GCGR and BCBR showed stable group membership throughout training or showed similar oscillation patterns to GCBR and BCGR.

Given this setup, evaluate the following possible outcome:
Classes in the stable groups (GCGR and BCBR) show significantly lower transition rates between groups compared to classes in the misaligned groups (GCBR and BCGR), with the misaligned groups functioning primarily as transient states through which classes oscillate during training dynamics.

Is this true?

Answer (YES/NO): YES